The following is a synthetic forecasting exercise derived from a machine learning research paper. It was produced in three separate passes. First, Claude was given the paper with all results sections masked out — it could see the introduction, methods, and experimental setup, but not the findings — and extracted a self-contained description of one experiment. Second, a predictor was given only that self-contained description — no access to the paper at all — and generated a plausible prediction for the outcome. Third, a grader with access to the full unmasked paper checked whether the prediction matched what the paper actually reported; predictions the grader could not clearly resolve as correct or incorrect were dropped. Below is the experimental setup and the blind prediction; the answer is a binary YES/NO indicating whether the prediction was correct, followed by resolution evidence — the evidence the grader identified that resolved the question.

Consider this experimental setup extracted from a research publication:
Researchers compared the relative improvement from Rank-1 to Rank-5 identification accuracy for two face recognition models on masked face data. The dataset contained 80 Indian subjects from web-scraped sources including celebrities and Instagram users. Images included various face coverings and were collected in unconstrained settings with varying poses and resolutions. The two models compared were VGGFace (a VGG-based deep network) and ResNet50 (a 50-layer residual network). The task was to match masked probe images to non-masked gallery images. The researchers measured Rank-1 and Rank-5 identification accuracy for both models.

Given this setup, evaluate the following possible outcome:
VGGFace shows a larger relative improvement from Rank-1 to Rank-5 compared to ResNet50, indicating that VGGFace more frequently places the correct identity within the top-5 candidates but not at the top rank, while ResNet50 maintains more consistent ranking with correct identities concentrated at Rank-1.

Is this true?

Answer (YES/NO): YES